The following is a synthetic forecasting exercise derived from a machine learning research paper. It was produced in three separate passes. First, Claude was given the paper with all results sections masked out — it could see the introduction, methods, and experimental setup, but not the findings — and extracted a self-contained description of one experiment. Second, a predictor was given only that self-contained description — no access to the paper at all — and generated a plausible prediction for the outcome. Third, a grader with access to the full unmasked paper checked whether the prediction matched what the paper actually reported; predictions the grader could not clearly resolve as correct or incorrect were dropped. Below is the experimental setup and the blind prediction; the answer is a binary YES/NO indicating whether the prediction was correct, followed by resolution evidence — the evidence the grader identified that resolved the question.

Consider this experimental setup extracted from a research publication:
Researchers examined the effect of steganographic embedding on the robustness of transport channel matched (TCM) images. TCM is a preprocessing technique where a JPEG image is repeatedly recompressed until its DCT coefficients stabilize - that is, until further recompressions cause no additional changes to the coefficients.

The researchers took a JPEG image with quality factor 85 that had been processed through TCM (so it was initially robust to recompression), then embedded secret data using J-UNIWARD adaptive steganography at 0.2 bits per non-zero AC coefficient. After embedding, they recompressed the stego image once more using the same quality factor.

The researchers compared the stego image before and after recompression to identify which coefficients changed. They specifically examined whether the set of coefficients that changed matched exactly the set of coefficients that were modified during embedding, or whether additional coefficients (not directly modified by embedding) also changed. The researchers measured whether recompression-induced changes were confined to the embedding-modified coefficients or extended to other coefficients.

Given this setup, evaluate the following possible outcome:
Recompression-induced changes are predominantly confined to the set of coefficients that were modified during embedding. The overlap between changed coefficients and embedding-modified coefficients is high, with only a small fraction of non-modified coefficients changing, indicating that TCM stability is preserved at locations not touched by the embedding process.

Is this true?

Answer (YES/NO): NO